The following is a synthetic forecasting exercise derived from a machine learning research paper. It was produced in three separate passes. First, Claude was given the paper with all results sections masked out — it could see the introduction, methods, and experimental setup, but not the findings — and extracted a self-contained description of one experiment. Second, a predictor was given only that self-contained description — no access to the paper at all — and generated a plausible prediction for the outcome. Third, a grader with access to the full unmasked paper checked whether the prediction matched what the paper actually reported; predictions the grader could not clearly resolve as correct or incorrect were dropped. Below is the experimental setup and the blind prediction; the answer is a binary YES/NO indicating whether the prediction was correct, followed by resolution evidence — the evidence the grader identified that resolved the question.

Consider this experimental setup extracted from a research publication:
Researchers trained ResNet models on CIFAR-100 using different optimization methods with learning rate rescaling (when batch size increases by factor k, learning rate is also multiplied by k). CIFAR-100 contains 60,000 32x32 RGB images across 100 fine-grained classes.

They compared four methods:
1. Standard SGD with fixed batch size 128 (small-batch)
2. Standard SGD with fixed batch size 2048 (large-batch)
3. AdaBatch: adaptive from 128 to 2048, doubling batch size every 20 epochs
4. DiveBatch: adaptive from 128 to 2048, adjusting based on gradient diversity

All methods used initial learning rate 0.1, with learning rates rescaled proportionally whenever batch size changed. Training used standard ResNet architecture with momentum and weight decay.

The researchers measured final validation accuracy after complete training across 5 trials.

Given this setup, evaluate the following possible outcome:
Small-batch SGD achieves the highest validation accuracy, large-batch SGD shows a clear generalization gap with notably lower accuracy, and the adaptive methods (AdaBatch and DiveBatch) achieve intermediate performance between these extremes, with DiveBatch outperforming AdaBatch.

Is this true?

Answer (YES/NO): NO